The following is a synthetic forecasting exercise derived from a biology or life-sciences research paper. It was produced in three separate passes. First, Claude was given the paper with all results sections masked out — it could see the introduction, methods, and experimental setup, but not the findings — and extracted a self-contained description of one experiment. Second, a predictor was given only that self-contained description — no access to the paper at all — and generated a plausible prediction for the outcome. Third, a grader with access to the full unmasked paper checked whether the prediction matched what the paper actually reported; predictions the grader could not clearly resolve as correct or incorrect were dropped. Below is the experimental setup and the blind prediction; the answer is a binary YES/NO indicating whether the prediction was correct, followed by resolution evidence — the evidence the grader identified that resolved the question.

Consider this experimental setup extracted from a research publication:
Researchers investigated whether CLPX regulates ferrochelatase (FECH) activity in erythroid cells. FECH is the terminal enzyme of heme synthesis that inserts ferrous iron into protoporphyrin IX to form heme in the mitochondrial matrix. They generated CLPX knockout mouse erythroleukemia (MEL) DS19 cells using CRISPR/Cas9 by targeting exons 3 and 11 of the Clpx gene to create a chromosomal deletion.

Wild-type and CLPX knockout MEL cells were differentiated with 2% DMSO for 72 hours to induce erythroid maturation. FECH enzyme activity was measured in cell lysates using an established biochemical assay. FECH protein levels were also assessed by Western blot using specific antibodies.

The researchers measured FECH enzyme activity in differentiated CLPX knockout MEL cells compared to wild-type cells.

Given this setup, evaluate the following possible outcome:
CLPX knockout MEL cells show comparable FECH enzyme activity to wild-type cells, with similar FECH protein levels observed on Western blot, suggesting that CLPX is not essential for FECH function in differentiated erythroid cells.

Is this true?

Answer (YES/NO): NO